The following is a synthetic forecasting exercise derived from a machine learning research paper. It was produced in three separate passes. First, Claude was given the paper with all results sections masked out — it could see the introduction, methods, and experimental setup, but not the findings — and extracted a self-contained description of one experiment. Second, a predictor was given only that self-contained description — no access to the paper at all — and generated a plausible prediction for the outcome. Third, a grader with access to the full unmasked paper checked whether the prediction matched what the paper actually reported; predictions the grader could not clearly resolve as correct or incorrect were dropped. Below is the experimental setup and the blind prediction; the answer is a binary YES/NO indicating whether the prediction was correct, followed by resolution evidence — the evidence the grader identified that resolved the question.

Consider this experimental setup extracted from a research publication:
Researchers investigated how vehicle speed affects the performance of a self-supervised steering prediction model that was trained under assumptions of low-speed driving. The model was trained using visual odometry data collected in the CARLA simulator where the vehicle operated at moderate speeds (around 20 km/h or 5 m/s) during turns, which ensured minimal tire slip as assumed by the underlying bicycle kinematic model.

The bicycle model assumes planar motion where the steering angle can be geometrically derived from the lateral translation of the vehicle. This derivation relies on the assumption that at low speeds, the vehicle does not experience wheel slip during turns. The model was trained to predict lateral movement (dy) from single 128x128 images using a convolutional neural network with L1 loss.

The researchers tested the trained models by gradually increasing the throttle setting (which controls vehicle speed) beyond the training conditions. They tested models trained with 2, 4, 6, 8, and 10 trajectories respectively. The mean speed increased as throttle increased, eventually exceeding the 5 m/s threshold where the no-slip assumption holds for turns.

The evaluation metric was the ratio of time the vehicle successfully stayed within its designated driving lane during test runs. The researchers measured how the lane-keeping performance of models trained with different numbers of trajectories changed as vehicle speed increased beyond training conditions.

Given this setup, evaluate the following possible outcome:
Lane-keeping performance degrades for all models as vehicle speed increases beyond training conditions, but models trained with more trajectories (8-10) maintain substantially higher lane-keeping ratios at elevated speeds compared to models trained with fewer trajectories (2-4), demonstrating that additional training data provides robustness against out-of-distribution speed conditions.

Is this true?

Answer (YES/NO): YES